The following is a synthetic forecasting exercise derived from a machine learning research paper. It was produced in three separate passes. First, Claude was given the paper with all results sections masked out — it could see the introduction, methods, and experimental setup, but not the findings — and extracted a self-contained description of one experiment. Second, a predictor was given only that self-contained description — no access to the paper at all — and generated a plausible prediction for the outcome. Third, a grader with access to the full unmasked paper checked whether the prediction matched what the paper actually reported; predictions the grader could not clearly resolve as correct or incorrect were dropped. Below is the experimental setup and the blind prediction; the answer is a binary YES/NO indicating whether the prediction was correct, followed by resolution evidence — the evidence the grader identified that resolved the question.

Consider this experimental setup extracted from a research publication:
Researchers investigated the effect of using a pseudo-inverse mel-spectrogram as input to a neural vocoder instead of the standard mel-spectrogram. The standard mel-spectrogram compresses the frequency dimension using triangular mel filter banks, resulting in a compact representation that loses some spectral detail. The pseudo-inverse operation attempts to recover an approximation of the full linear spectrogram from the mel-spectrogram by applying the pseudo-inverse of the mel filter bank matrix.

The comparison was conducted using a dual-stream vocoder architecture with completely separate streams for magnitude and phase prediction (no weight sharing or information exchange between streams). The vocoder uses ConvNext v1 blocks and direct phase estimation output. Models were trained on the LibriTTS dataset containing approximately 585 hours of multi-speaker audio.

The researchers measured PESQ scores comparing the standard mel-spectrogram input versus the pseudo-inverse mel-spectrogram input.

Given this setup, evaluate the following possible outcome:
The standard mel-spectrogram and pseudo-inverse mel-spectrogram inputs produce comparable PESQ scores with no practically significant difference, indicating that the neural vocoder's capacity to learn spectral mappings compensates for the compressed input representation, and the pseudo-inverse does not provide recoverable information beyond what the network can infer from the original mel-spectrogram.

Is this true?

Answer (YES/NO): NO